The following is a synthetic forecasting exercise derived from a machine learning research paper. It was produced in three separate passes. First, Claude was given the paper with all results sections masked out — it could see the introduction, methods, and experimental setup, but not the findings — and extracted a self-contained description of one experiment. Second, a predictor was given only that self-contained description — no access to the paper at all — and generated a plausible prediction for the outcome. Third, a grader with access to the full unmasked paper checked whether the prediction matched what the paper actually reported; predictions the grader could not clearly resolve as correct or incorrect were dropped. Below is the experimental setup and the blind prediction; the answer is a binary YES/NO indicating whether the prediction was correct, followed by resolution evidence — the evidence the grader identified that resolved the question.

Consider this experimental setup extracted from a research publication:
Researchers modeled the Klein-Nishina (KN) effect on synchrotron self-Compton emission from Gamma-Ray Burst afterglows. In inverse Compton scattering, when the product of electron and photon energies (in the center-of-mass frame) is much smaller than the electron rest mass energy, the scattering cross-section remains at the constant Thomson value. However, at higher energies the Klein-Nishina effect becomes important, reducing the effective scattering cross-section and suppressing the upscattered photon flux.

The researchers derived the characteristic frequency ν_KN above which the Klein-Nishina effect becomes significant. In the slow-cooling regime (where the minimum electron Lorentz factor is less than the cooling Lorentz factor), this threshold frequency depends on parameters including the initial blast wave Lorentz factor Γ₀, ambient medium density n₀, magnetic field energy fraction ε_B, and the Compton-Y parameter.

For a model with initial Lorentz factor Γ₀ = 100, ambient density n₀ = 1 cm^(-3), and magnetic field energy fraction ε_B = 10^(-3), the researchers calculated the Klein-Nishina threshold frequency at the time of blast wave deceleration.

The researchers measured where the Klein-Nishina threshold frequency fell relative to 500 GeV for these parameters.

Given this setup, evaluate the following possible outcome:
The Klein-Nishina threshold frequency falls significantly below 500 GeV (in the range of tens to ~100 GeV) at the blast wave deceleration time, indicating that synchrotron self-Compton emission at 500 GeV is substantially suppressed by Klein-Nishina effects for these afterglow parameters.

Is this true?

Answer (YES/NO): NO